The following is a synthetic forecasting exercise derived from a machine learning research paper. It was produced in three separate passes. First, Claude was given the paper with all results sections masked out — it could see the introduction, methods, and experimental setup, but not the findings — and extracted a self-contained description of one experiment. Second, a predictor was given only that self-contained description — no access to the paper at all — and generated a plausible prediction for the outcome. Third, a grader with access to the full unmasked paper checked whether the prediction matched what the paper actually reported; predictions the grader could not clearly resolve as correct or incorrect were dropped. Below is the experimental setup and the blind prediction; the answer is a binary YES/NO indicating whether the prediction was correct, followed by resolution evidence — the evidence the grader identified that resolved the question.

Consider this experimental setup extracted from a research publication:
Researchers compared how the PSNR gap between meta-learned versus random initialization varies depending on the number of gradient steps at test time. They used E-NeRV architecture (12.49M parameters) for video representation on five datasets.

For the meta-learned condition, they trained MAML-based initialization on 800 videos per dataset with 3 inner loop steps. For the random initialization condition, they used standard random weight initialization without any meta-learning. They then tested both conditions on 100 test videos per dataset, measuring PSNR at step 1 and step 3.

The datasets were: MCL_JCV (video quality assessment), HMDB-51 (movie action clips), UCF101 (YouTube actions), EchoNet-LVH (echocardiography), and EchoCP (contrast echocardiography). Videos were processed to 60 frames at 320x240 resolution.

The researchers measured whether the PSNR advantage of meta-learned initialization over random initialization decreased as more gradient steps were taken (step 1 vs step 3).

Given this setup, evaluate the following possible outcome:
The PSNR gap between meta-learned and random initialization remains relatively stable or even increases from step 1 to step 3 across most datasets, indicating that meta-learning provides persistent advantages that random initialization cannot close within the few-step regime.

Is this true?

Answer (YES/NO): NO